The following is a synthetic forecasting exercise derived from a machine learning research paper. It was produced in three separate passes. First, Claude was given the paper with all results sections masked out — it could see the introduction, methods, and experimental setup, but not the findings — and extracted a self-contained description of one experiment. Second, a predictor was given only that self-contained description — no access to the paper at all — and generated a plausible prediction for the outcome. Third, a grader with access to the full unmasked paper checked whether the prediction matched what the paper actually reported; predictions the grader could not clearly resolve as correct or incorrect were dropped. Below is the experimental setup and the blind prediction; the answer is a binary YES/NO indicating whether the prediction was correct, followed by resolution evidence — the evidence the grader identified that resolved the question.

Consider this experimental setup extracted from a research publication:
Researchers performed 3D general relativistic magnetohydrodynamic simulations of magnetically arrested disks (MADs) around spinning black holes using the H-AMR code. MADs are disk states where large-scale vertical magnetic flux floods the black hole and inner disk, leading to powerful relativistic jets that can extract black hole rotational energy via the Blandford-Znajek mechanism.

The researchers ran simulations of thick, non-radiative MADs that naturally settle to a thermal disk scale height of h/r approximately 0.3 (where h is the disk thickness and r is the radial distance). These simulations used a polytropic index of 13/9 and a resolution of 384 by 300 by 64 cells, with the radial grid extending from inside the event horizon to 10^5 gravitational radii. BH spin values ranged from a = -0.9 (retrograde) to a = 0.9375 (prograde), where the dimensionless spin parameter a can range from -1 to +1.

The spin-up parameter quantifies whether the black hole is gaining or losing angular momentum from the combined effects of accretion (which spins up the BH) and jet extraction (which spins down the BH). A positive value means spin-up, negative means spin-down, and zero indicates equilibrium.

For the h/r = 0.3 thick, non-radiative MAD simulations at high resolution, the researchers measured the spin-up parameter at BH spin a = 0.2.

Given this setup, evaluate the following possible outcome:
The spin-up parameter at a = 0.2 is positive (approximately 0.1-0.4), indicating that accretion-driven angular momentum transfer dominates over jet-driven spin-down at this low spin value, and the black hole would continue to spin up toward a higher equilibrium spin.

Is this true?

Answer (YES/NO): NO